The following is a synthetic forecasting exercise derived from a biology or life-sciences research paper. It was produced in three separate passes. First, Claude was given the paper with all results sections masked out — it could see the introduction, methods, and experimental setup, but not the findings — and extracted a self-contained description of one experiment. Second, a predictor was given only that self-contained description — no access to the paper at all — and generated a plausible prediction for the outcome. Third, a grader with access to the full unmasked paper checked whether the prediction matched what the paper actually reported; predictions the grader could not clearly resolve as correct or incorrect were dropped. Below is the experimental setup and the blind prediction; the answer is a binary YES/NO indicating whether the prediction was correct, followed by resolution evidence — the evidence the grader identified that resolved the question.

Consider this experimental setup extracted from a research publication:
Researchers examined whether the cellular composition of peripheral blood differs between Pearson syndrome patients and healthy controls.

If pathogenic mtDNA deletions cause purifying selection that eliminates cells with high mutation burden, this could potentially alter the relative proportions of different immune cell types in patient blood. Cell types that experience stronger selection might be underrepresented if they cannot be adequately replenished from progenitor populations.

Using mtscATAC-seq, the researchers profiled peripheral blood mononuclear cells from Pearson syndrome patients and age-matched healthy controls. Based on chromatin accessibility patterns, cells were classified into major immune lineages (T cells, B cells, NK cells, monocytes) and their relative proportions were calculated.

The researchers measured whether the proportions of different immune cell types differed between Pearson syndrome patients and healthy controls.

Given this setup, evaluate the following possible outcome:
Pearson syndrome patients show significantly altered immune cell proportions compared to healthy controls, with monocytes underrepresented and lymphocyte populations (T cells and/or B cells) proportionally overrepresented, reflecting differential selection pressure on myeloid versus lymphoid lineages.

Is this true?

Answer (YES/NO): NO